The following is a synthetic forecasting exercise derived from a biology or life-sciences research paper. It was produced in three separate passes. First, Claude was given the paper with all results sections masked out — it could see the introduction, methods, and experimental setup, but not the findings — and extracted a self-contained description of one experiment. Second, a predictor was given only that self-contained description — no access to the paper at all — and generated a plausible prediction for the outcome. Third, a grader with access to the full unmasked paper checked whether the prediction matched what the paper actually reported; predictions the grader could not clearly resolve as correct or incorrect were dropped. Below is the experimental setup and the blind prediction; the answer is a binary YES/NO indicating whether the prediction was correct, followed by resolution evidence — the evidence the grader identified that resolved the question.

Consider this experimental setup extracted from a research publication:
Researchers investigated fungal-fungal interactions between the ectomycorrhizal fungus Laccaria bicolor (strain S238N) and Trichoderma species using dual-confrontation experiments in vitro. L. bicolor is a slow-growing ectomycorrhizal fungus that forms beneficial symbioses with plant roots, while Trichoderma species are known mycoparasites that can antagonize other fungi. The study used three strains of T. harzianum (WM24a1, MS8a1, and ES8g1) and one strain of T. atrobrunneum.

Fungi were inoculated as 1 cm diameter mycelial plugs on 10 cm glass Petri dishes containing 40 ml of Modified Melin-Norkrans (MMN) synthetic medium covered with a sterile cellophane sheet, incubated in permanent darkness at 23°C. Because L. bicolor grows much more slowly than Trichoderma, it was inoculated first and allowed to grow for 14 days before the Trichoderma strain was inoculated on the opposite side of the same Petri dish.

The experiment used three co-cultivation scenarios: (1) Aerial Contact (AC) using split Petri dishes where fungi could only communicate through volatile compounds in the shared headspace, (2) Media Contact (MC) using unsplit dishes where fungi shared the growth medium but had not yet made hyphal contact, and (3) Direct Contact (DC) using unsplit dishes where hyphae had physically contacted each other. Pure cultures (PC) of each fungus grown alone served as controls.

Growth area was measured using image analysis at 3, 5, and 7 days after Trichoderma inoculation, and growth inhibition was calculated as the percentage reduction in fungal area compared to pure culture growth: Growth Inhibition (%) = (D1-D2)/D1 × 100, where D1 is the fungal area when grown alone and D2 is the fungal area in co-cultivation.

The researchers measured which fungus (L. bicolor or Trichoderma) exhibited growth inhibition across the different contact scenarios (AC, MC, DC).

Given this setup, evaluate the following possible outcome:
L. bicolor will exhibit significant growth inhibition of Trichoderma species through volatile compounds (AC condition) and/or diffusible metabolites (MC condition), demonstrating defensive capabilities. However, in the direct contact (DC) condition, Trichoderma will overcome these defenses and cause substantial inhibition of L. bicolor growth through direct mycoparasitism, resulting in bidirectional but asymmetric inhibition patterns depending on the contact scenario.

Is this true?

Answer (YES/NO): YES